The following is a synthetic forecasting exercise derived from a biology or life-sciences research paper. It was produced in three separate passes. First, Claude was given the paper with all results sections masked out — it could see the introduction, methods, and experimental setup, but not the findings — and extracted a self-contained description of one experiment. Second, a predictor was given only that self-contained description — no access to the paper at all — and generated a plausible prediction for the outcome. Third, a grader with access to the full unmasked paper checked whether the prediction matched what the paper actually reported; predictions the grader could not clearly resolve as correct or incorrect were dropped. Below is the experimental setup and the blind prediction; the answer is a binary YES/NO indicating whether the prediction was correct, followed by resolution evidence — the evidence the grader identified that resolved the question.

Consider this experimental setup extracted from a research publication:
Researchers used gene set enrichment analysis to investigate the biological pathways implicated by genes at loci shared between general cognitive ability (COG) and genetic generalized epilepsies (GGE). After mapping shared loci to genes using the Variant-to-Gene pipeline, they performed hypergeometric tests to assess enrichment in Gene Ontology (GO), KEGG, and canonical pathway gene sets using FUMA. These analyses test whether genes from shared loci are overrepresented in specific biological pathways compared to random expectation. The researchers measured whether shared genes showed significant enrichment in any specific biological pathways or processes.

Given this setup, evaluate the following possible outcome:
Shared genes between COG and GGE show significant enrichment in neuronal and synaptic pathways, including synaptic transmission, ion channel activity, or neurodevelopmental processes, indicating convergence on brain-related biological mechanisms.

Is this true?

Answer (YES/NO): NO